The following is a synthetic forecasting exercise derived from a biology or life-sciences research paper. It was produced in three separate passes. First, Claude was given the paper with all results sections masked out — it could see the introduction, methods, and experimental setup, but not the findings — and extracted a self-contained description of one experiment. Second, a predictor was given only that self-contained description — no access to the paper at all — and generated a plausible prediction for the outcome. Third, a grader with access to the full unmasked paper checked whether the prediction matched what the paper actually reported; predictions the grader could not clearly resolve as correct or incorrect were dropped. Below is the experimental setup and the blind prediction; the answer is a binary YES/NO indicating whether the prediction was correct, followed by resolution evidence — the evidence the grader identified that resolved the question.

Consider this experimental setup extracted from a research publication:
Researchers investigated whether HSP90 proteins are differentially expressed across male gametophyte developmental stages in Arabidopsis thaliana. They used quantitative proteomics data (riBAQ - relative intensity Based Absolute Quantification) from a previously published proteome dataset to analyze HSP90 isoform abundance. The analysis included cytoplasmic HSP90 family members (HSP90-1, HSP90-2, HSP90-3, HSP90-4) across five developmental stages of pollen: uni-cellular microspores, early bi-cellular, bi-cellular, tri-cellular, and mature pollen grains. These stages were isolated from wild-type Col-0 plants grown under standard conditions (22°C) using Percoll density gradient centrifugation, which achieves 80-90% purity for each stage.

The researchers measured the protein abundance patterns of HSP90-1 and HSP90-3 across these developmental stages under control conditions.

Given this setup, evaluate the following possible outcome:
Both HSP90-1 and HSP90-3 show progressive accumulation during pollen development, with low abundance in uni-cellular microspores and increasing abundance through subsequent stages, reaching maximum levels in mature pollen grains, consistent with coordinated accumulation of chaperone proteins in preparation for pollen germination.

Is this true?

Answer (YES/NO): NO